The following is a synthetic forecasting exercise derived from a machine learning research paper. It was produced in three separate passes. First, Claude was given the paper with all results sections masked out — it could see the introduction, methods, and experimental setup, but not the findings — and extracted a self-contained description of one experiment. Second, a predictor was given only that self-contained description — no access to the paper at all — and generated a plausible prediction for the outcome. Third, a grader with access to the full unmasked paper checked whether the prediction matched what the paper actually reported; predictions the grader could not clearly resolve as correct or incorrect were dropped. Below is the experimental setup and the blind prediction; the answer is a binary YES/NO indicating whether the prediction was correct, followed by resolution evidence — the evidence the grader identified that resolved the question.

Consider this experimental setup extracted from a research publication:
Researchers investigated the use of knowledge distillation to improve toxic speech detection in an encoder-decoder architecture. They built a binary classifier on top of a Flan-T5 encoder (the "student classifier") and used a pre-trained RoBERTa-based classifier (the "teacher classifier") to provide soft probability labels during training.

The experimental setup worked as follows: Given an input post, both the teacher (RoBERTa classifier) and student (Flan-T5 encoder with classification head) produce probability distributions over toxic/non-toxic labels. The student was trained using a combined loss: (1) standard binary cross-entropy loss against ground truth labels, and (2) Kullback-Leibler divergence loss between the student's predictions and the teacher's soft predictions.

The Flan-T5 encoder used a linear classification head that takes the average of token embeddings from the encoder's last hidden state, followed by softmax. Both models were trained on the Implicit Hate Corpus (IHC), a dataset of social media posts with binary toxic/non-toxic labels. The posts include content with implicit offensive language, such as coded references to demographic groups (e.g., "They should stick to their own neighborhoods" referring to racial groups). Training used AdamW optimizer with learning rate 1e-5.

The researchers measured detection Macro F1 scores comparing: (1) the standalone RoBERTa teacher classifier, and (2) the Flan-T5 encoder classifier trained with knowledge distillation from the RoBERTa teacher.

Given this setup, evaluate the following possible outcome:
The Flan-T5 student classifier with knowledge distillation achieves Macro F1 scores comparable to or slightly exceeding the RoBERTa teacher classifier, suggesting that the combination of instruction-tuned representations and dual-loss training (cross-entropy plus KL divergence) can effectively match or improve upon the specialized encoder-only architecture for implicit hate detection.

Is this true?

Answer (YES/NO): NO